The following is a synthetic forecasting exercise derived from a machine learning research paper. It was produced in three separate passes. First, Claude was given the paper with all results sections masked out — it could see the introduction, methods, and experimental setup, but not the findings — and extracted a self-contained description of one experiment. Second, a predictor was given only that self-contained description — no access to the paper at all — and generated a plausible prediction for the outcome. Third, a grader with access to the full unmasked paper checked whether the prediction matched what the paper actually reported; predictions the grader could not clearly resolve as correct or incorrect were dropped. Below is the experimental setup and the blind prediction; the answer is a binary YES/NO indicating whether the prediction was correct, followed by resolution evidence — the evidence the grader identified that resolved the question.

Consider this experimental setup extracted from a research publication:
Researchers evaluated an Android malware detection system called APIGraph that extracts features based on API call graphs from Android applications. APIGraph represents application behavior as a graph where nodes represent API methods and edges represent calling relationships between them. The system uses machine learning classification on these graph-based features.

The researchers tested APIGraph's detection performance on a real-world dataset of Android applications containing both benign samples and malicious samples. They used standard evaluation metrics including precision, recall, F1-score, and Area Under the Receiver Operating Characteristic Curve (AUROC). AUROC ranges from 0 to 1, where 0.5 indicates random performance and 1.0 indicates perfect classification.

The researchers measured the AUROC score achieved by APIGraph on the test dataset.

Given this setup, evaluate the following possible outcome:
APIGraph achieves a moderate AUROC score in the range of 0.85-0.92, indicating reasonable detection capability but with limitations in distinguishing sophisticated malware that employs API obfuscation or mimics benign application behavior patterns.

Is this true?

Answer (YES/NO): NO